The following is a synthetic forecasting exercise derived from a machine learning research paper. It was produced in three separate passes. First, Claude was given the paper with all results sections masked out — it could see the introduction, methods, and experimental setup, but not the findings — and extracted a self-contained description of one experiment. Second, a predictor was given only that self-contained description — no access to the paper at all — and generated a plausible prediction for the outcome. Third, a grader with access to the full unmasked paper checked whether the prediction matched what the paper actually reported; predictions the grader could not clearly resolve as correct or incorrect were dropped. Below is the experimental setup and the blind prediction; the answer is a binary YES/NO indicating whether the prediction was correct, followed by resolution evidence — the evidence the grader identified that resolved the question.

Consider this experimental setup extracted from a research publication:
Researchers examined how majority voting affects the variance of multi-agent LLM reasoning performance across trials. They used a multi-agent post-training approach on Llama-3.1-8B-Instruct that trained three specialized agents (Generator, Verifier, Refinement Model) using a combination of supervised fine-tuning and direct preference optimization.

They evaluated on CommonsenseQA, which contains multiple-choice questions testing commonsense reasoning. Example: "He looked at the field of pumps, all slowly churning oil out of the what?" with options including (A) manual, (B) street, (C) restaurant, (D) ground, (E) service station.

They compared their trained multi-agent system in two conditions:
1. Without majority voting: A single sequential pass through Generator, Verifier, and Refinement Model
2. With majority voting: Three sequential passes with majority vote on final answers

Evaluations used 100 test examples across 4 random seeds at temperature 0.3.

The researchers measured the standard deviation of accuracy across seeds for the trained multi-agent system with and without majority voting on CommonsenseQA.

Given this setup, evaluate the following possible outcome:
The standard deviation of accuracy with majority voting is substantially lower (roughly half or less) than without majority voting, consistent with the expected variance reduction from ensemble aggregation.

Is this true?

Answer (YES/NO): NO